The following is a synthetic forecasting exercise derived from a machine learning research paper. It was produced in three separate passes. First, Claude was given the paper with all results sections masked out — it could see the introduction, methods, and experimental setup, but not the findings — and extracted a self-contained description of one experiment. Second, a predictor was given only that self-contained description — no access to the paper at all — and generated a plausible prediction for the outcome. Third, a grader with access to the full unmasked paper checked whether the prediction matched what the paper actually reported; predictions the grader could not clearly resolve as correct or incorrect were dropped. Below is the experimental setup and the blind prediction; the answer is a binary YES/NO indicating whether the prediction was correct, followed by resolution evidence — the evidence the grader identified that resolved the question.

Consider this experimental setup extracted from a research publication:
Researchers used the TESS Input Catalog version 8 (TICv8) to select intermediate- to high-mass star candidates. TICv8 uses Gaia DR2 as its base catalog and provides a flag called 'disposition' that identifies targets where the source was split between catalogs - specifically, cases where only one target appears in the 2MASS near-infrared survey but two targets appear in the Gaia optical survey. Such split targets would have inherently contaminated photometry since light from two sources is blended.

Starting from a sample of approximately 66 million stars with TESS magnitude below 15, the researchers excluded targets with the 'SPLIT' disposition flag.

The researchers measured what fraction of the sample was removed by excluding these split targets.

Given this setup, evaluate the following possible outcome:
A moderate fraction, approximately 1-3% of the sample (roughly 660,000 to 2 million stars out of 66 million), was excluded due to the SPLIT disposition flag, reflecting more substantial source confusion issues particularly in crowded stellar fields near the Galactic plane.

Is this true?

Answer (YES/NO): NO